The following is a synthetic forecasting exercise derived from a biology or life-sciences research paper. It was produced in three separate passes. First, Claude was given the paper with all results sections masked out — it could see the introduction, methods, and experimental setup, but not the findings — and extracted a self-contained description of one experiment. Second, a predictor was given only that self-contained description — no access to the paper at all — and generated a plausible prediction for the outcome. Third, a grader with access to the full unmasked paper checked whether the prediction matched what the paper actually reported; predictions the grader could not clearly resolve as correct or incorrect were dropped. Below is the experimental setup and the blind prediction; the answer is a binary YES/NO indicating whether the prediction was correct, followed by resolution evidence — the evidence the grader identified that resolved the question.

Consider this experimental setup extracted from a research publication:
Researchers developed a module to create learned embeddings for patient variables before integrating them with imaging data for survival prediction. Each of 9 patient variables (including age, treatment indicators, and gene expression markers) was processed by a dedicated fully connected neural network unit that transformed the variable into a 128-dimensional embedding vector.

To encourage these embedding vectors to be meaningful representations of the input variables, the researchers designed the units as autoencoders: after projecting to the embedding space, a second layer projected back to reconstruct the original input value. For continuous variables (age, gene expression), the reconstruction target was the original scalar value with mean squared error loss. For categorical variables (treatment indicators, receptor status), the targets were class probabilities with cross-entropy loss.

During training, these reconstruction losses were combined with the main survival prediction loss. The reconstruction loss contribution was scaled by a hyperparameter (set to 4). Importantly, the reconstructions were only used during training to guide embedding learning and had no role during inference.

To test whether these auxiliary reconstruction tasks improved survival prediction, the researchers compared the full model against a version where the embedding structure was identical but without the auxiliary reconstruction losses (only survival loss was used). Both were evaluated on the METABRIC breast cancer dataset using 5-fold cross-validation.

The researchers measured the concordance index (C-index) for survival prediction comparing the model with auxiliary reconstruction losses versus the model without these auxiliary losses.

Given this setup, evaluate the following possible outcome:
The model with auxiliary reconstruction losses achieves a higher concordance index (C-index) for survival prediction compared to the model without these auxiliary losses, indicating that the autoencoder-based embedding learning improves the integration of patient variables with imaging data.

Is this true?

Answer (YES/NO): YES